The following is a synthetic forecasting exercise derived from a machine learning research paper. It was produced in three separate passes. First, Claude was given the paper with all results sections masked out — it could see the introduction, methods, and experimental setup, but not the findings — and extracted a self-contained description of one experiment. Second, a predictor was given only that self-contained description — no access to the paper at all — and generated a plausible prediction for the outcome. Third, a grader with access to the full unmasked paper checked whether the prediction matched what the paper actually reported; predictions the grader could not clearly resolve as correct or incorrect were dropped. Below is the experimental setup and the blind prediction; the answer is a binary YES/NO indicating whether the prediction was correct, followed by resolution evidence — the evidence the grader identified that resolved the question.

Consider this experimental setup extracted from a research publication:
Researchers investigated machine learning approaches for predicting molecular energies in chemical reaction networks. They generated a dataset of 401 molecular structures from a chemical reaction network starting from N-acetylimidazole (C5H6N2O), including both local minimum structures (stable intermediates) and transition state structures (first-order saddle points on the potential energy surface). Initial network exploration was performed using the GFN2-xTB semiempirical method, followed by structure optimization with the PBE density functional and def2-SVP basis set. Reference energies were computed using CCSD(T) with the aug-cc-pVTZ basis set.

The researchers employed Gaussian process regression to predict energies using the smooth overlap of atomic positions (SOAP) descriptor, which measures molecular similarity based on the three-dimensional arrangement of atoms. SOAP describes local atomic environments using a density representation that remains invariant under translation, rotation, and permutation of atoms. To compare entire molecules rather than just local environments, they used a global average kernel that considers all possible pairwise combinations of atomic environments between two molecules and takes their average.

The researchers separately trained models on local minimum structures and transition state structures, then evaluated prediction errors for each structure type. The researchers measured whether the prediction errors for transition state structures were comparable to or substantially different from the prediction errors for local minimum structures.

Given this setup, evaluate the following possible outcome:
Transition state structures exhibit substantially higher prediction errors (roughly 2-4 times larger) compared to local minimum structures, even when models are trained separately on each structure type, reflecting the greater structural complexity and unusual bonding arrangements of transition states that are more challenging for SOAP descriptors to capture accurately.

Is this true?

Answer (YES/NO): NO